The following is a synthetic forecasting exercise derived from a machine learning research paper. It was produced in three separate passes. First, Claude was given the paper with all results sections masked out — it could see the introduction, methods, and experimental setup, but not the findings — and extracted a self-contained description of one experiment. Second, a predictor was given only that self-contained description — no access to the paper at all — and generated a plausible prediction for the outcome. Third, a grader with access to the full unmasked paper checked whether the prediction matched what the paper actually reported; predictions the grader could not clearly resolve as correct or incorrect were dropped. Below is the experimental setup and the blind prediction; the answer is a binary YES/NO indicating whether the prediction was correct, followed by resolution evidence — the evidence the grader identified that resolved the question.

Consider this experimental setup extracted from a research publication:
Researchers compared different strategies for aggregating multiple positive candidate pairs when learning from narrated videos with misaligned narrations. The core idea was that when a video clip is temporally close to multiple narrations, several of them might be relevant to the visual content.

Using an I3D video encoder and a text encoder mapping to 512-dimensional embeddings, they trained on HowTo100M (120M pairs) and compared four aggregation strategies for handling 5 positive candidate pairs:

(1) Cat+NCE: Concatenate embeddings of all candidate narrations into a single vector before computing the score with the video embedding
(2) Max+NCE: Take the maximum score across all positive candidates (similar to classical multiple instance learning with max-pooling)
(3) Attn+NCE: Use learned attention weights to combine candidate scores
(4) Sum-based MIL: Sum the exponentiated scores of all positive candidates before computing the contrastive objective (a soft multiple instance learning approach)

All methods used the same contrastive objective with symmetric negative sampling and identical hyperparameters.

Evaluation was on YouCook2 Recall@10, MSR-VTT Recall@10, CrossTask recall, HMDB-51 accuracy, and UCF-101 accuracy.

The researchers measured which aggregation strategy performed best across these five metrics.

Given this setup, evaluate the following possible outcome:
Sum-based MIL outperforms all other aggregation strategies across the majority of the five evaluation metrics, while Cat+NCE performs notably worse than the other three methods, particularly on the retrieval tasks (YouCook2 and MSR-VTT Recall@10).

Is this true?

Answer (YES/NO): NO